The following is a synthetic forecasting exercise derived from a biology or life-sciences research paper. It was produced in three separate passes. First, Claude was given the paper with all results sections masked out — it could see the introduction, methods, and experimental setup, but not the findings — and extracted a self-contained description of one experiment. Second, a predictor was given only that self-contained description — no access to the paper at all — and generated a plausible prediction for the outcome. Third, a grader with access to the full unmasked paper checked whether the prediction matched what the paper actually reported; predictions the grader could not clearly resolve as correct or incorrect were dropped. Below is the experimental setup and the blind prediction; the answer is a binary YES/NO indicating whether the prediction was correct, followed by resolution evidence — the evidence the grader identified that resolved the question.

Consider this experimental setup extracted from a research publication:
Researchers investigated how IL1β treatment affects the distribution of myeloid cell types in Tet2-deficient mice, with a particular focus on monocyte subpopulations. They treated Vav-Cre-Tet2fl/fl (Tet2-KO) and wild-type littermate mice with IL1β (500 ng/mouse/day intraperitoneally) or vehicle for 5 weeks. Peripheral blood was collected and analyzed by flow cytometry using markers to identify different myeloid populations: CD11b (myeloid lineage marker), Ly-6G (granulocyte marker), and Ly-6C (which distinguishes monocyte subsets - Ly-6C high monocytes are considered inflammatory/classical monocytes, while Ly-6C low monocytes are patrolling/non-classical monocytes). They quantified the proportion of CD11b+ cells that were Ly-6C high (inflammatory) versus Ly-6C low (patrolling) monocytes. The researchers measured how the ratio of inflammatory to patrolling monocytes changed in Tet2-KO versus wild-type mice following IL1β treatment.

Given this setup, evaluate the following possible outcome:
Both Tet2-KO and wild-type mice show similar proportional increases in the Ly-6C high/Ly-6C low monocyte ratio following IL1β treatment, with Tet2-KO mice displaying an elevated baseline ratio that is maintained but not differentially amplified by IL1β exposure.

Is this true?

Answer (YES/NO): NO